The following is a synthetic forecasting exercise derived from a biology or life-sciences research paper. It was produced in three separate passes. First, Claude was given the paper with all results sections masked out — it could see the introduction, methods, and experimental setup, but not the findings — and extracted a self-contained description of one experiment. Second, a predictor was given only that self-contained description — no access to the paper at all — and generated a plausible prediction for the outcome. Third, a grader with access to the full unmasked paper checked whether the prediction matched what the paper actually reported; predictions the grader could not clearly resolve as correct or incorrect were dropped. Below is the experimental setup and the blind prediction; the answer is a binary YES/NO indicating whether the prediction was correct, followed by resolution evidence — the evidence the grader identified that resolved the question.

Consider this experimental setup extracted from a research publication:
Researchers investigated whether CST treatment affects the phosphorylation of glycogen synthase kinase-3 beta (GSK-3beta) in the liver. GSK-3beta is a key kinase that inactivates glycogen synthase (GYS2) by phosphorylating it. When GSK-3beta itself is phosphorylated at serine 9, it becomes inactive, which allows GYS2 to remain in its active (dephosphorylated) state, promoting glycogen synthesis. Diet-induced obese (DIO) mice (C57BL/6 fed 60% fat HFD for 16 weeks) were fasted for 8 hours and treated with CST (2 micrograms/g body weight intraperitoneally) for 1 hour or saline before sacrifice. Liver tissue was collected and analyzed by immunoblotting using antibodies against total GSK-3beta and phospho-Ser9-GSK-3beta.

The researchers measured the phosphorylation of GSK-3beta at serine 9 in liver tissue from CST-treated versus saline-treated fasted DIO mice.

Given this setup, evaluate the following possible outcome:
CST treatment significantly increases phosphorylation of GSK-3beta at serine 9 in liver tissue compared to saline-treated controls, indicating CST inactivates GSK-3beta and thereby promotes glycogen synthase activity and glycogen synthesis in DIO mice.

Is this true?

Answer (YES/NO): YES